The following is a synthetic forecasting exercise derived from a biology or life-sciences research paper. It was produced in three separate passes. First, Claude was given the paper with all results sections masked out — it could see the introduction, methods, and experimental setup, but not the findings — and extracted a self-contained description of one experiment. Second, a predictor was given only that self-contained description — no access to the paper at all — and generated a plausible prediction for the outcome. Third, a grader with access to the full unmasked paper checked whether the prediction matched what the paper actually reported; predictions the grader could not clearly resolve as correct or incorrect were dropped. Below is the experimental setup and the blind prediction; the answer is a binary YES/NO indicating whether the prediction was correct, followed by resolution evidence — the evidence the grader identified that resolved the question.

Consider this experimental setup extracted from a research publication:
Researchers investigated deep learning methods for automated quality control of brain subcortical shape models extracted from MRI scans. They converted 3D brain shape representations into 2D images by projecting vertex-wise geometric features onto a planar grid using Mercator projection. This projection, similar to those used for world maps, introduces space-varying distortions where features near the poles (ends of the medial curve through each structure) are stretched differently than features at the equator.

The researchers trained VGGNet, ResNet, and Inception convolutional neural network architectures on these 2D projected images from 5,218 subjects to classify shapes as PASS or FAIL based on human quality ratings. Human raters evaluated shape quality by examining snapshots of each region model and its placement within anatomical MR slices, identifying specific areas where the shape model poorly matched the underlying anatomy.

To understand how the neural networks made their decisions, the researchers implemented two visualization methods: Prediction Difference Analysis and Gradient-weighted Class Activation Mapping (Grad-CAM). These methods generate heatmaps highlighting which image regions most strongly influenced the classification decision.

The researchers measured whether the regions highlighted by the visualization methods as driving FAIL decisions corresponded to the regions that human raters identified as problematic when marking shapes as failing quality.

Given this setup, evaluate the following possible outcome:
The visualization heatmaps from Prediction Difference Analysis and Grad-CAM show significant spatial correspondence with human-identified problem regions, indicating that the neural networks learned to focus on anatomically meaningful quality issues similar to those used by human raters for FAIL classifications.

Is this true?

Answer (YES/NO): NO